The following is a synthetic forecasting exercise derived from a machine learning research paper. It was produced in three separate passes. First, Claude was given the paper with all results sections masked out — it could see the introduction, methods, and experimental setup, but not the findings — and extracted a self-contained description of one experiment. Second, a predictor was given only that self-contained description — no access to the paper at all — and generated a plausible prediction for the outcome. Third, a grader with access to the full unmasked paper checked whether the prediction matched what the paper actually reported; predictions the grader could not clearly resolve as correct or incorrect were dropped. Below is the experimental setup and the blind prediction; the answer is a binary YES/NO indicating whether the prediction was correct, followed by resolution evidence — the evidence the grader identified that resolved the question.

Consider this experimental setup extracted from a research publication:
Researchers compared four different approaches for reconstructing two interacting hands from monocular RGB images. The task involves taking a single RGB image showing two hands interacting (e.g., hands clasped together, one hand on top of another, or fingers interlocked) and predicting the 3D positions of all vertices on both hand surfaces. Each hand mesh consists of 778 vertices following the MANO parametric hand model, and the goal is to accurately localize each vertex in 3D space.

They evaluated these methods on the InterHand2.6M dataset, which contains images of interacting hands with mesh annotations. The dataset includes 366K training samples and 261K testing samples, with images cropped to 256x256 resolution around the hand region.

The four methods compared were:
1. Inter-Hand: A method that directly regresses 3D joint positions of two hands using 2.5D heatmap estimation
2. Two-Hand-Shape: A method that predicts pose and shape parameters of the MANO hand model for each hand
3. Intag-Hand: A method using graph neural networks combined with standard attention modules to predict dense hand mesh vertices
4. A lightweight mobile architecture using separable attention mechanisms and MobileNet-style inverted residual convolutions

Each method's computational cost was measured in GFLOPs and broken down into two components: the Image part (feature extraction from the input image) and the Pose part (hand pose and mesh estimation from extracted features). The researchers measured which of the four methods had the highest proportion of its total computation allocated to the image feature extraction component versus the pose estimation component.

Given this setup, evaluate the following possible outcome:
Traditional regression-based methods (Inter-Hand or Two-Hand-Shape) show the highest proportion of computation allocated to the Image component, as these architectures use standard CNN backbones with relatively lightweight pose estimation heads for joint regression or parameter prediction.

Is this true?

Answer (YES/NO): NO